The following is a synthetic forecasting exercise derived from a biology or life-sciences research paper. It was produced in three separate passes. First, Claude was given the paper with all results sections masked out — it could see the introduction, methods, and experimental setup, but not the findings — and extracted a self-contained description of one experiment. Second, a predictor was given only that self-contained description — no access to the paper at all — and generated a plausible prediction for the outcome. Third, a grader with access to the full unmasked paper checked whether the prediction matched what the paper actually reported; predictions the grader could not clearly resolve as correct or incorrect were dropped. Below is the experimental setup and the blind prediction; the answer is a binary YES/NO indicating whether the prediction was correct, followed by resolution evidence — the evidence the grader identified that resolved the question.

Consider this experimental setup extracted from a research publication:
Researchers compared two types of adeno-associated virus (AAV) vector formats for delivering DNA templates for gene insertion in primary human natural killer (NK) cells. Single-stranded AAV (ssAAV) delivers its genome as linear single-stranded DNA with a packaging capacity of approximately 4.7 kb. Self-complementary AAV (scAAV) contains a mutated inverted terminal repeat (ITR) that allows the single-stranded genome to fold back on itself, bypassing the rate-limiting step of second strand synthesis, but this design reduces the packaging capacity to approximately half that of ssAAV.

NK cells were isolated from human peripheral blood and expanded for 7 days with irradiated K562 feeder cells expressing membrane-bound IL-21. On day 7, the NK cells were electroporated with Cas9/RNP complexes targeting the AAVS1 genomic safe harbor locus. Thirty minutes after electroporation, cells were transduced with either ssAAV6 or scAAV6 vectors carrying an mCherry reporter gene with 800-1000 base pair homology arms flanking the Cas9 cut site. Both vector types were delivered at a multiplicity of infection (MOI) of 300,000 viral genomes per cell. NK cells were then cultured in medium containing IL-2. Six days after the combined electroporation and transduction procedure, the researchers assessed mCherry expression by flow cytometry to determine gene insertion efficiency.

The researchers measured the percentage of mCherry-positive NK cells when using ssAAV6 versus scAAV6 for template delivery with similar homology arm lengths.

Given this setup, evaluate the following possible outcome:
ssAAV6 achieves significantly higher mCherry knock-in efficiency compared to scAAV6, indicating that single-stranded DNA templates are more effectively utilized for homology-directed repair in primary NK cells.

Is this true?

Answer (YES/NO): NO